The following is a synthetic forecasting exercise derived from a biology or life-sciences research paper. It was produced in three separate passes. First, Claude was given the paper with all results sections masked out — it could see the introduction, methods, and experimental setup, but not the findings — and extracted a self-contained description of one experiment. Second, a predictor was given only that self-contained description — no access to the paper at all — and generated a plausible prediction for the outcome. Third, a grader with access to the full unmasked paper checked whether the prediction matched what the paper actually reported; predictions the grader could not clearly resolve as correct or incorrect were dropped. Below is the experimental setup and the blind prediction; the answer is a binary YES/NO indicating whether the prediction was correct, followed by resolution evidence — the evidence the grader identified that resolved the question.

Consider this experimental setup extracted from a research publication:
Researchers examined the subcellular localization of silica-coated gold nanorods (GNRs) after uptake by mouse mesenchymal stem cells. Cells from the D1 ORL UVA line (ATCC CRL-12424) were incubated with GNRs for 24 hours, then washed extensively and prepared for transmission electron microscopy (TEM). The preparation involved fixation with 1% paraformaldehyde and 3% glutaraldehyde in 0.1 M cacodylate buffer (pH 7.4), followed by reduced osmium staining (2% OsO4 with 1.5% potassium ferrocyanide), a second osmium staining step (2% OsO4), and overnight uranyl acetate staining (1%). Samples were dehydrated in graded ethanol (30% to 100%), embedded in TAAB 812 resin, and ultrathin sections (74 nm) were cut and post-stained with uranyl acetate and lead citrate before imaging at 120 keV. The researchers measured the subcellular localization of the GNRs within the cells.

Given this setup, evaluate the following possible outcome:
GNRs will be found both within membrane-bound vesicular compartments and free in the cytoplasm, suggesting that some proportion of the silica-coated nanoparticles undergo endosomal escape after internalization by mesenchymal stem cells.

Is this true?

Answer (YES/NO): NO